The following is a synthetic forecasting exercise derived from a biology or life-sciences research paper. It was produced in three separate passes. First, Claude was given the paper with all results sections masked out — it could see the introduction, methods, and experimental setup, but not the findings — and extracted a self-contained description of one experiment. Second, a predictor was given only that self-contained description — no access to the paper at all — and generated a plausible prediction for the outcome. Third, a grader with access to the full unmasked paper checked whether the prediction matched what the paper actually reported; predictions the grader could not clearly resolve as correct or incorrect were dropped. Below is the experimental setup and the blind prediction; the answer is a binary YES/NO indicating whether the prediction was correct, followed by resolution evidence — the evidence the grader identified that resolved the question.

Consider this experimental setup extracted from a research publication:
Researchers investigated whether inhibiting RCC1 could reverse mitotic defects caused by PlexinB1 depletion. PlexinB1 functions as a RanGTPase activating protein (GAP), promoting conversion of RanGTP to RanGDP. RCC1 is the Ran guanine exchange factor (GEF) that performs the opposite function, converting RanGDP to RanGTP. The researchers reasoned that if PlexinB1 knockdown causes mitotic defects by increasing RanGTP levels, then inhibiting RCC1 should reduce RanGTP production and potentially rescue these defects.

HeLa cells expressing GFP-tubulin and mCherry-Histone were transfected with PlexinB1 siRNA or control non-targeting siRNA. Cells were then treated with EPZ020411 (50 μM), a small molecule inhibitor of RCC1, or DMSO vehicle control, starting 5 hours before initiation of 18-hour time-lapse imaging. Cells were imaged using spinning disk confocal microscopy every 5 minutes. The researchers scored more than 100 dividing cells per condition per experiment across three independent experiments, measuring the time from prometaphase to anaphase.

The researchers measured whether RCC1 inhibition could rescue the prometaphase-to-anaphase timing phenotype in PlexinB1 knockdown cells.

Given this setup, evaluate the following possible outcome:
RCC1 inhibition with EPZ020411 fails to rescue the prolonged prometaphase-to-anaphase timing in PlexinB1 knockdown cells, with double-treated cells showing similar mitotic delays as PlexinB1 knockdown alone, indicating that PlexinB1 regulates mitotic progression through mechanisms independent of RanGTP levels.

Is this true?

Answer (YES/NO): NO